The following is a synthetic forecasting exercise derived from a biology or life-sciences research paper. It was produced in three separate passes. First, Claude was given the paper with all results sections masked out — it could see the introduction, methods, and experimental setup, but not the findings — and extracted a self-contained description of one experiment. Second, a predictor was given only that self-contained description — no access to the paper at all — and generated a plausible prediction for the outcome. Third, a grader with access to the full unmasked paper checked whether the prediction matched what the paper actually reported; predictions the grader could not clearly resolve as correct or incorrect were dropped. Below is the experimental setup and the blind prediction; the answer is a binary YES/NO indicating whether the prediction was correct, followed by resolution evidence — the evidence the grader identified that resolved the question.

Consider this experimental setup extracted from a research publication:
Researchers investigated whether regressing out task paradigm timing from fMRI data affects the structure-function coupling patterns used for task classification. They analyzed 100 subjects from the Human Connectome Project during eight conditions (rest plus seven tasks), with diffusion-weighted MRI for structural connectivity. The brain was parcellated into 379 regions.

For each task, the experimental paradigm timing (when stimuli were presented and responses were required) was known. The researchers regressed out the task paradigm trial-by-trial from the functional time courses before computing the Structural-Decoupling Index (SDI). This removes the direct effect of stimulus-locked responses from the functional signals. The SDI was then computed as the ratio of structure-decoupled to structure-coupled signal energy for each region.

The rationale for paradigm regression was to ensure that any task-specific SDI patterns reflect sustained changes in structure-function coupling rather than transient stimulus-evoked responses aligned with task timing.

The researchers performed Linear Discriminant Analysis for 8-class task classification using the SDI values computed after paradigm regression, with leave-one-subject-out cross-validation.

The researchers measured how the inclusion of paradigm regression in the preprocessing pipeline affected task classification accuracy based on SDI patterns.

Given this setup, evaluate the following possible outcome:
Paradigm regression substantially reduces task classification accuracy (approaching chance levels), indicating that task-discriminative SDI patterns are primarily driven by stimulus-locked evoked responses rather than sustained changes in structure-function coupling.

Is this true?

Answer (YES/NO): NO